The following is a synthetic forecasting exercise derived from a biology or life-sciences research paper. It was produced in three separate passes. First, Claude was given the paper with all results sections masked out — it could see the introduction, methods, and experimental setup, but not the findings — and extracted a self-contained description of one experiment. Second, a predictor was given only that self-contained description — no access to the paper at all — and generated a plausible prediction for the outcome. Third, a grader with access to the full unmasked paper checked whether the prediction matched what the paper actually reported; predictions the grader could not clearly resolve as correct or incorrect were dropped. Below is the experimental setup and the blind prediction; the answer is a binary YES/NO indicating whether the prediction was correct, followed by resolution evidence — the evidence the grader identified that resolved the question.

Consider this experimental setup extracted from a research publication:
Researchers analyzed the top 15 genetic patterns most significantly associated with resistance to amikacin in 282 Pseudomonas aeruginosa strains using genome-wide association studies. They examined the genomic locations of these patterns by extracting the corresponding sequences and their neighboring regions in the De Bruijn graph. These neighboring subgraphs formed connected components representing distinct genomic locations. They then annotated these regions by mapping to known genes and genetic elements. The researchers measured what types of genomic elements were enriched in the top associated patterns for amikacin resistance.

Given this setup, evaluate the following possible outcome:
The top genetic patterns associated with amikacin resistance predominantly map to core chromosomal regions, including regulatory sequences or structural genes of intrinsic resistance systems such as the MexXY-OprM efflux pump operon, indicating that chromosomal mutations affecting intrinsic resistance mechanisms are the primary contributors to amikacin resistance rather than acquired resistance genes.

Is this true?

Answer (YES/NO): NO